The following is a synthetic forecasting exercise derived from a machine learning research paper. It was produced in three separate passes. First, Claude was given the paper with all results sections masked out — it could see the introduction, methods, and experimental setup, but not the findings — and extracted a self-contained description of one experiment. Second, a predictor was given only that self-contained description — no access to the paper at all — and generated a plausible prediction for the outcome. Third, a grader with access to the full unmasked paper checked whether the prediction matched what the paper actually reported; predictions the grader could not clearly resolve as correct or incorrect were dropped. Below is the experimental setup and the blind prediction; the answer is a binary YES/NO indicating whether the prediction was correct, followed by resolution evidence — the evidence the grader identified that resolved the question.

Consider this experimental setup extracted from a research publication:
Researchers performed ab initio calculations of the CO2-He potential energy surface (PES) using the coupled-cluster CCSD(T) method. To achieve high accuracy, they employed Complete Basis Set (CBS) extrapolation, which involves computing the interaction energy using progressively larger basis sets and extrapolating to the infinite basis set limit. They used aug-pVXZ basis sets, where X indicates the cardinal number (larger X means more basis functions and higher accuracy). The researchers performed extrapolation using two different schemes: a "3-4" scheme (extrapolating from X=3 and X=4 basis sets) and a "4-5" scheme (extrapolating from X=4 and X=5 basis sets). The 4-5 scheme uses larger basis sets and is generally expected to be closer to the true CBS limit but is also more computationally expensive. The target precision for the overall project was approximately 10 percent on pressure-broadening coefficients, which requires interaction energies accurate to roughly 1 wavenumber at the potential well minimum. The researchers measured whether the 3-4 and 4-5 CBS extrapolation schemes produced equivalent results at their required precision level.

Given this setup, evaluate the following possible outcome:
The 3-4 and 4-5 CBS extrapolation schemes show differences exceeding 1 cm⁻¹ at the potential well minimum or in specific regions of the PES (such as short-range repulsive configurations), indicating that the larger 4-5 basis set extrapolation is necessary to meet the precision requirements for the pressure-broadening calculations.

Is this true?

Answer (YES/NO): NO